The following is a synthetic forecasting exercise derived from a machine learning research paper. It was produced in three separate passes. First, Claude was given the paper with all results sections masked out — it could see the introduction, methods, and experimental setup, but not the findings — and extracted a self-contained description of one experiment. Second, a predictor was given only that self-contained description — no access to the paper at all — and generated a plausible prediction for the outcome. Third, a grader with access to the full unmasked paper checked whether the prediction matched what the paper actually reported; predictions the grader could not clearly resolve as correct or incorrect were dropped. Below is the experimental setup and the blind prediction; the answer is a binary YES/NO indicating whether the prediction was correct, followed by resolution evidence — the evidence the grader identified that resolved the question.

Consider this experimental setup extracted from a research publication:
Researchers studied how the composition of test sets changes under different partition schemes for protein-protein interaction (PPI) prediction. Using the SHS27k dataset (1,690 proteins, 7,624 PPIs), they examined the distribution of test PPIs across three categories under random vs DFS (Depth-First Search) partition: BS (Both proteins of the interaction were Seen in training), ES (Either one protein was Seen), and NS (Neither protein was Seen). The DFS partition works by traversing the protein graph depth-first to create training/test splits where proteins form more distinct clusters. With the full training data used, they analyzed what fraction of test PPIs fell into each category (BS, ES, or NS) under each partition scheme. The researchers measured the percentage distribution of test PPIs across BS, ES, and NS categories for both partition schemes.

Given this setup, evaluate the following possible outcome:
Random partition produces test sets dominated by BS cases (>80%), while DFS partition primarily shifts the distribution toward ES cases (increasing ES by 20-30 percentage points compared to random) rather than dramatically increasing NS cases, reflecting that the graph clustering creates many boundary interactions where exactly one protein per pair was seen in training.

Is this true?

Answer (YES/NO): NO